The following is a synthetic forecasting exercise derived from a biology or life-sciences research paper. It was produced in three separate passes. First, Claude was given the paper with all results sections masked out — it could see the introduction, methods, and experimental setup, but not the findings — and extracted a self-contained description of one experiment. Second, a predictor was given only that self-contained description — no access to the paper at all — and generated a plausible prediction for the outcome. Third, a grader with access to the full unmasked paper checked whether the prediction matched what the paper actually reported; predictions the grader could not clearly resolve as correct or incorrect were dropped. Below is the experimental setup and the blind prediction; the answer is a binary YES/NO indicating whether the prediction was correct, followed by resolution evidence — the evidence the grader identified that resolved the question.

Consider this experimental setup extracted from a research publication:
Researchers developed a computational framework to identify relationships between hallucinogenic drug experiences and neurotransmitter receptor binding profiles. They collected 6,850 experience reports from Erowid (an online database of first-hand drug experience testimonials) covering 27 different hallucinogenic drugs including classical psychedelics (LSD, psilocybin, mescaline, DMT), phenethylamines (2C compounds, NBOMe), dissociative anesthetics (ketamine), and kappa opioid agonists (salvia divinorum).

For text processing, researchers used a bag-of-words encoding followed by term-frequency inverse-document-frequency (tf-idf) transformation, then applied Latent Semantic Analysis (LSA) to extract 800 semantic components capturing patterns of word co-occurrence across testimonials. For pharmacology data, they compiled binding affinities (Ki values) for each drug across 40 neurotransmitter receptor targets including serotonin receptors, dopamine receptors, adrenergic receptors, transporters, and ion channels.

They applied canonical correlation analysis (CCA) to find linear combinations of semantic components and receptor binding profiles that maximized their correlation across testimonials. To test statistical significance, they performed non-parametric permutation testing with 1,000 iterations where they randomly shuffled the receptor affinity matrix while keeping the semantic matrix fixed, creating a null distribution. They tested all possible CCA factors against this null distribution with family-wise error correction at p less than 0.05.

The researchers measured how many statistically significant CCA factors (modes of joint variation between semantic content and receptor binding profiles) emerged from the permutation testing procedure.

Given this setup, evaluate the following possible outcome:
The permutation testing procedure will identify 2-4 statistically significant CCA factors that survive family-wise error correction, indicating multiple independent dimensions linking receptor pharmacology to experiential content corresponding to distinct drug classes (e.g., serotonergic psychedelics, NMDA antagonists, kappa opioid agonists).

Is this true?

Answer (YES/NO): NO